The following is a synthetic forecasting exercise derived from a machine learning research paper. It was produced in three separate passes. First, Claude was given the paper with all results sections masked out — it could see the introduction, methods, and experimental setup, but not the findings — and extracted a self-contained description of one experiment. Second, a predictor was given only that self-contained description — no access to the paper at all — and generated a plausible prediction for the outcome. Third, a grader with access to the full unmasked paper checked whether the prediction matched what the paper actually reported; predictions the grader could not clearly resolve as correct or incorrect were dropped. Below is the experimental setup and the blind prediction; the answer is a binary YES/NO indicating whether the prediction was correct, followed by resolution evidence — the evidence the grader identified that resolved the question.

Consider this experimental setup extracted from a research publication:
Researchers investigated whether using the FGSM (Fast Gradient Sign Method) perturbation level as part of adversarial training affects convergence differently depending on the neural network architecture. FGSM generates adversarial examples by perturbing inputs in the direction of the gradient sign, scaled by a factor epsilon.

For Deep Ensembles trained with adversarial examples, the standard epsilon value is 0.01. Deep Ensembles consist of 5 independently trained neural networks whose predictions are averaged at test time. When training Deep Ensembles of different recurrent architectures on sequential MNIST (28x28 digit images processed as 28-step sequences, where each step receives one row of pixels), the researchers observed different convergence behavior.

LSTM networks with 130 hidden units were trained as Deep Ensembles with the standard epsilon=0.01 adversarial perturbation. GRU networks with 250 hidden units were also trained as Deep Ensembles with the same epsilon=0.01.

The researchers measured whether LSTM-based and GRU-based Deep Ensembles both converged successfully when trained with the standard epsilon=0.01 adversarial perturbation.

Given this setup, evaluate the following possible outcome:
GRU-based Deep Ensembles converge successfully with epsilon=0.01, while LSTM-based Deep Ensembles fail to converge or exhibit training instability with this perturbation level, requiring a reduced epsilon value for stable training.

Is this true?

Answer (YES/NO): YES